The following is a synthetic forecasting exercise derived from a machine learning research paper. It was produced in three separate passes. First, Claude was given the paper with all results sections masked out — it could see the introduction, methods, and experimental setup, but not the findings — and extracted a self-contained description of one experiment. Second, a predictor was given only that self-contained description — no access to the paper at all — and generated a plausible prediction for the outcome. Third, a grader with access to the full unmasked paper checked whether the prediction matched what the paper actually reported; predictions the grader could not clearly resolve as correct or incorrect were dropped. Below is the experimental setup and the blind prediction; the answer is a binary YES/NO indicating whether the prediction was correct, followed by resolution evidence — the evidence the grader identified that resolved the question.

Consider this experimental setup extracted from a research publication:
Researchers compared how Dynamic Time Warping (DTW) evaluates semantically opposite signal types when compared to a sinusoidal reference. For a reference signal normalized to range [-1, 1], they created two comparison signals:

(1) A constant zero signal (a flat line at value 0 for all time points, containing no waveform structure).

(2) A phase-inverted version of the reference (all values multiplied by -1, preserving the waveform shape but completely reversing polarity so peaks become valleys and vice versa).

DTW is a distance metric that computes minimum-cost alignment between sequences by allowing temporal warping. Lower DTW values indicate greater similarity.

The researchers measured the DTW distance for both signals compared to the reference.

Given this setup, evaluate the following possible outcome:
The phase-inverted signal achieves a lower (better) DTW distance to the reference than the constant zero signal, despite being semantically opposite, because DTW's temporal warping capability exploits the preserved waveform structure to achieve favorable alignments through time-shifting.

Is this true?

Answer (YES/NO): YES